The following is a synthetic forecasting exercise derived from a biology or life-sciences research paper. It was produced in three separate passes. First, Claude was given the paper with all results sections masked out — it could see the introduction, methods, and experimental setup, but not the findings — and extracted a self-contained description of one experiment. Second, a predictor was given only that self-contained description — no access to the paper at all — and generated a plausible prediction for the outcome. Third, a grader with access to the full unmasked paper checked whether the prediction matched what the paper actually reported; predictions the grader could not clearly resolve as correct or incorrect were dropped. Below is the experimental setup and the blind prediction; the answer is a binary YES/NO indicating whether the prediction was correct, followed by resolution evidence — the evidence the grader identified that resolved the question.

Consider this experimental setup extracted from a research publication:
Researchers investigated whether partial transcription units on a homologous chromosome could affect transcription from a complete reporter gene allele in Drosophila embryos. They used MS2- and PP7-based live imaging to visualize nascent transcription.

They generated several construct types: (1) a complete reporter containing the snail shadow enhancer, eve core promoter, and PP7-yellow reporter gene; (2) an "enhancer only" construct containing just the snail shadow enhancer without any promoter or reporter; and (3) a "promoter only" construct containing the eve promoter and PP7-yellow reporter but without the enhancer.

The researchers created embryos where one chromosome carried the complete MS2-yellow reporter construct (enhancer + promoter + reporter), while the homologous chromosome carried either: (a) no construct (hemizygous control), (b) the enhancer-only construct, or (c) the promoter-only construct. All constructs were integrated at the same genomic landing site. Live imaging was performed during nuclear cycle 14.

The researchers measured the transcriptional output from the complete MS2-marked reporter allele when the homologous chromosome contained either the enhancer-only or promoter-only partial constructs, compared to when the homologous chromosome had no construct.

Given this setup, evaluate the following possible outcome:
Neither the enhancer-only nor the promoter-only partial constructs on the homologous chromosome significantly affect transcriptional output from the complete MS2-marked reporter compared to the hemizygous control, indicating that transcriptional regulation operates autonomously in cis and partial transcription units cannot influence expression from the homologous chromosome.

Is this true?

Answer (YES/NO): NO